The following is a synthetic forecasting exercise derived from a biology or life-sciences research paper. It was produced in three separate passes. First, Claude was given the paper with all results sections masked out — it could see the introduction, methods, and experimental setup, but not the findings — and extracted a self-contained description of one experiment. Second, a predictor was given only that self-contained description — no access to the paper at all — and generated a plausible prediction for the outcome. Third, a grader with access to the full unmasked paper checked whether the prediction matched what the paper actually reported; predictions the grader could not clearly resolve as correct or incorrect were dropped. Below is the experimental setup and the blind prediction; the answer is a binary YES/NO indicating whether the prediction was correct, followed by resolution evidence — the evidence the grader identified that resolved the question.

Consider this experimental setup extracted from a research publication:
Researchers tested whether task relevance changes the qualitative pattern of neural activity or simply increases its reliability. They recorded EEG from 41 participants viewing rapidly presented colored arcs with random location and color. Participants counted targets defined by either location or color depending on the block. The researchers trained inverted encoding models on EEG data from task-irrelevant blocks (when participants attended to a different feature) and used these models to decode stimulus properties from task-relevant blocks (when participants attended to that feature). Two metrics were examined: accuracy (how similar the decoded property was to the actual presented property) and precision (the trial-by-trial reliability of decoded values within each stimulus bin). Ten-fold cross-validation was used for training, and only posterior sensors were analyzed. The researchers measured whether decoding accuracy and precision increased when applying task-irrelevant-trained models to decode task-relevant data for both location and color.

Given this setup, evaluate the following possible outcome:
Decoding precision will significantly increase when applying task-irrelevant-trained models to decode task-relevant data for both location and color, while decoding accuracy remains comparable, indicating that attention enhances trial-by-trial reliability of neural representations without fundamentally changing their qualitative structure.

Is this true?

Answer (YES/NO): NO